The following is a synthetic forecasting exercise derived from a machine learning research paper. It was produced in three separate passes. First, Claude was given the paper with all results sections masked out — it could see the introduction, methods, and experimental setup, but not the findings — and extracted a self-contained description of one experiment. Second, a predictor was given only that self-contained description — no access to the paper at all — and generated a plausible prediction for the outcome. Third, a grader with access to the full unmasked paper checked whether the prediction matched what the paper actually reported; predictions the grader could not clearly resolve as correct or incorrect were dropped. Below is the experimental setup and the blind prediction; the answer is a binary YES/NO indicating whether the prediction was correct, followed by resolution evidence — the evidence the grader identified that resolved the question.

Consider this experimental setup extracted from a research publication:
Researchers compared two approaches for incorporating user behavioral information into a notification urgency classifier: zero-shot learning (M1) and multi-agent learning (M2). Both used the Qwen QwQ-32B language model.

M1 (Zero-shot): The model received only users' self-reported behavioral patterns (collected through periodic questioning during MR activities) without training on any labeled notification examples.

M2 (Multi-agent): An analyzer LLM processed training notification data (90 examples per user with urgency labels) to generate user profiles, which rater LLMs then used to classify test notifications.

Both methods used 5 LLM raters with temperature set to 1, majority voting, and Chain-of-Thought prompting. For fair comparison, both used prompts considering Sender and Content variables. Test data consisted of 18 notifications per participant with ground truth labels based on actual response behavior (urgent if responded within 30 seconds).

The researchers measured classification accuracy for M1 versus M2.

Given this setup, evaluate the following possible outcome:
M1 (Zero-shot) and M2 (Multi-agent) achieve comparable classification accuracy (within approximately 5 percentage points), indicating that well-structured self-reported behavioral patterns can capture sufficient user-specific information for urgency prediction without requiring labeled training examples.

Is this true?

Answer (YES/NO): NO